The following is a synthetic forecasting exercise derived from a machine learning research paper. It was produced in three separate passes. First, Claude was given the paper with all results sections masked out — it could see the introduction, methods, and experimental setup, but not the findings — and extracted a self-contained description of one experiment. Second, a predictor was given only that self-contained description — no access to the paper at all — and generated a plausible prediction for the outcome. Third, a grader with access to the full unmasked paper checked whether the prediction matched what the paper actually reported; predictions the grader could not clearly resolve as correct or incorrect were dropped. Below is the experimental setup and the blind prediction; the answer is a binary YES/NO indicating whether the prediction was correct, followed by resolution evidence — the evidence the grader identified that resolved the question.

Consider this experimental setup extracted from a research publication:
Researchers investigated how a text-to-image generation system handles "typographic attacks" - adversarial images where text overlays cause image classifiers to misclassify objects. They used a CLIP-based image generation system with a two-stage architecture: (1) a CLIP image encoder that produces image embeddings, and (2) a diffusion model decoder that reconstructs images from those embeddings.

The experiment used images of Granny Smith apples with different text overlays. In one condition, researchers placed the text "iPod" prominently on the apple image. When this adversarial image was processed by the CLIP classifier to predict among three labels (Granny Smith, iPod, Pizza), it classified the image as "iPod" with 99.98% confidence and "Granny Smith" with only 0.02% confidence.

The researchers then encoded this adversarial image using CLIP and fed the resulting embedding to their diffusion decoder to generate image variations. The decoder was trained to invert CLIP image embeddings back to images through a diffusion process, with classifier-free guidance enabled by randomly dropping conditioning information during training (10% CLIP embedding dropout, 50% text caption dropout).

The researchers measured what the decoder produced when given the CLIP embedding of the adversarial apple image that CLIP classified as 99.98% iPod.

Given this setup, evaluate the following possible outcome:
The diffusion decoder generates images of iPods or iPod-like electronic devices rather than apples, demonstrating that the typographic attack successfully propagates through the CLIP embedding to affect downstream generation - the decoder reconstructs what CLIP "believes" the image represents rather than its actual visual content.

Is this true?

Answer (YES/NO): NO